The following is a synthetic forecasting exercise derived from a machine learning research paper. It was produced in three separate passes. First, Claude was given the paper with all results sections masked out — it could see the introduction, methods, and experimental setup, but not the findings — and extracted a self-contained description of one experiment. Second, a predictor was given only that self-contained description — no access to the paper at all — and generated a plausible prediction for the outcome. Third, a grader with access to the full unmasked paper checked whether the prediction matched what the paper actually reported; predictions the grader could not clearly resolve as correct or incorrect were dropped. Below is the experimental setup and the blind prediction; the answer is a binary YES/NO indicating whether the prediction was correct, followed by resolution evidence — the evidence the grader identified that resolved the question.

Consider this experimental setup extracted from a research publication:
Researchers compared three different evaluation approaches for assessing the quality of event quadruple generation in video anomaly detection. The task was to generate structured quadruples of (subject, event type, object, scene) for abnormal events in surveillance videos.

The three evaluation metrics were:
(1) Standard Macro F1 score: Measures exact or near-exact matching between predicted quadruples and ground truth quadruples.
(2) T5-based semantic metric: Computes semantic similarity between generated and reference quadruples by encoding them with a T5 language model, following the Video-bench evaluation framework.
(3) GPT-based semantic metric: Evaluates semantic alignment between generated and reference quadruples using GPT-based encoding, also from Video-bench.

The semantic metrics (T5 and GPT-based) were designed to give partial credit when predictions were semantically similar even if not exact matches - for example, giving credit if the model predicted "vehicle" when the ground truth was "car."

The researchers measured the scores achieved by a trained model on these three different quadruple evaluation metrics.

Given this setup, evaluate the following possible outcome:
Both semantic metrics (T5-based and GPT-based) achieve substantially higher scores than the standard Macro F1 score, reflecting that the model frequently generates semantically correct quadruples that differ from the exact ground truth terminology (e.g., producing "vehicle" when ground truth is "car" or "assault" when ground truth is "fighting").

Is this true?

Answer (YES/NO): YES